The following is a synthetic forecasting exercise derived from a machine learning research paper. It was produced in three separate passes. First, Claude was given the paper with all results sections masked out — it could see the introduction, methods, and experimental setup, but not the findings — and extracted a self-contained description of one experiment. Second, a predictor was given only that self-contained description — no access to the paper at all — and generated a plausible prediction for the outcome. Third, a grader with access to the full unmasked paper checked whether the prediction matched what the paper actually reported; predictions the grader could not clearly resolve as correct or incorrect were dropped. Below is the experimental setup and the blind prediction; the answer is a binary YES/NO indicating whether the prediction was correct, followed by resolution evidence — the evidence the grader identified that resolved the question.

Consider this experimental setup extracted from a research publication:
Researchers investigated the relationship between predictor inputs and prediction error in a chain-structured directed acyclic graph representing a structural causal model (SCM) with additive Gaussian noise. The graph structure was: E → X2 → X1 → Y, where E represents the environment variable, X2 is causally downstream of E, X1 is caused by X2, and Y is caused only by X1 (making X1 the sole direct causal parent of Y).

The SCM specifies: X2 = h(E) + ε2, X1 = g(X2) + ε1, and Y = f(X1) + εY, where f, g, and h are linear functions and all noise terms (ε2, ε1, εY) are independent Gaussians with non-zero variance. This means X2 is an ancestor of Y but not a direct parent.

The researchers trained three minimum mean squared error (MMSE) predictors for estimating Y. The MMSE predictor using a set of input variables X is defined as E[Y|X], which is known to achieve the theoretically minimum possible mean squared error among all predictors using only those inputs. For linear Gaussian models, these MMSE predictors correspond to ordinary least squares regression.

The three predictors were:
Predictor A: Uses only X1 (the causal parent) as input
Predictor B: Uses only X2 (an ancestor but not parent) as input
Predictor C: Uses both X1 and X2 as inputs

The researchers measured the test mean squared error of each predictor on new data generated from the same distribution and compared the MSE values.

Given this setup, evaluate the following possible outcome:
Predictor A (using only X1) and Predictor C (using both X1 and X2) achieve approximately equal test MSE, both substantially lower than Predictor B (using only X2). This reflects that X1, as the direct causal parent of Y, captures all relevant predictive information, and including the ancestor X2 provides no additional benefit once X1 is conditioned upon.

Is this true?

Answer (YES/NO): YES